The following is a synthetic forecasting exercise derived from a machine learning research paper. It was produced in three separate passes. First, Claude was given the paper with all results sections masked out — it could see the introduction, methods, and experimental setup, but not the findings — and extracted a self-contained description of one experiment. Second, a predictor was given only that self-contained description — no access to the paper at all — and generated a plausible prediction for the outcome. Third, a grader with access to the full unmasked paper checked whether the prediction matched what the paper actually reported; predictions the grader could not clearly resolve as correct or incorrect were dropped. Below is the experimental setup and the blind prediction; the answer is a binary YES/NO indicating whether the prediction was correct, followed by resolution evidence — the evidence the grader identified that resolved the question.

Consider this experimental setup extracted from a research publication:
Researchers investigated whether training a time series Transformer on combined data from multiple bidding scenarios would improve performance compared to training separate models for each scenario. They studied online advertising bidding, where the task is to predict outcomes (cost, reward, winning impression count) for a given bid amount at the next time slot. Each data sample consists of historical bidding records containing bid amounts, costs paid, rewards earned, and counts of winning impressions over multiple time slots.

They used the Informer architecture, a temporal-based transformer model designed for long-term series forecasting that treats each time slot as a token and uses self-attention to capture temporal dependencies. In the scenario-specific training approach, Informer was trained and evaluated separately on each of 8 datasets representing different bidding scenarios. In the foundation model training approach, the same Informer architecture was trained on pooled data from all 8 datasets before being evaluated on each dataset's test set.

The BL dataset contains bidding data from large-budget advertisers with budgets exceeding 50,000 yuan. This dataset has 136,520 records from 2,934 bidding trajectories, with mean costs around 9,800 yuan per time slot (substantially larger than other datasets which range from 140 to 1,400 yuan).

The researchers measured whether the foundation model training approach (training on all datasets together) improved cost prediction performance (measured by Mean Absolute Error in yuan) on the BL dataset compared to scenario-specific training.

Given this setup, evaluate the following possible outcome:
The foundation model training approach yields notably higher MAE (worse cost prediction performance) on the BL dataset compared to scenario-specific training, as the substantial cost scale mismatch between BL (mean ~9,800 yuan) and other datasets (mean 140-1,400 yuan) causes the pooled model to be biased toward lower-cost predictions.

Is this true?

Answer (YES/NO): NO